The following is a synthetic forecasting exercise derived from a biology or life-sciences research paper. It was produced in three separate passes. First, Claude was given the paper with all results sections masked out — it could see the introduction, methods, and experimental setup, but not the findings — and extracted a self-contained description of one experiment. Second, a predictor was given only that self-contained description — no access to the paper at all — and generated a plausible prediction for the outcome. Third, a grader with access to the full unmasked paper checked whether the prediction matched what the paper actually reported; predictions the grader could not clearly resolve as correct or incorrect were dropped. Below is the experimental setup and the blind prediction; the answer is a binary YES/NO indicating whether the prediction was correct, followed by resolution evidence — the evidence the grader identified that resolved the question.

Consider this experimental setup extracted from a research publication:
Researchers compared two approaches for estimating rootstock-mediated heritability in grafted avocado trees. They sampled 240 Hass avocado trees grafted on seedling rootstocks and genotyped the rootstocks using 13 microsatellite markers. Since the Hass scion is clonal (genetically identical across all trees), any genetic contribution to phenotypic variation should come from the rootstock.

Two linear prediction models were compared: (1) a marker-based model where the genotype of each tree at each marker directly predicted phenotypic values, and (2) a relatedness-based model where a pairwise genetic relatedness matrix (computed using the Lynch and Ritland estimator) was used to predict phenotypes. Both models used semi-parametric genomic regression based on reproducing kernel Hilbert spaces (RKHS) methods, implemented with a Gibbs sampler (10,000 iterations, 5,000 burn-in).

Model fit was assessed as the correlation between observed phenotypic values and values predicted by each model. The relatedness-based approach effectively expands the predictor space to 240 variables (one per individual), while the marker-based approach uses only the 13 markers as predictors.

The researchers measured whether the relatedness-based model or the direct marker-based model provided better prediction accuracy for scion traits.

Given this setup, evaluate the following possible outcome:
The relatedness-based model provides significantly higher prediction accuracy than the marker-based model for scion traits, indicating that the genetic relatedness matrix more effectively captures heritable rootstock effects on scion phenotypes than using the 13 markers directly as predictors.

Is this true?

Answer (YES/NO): YES